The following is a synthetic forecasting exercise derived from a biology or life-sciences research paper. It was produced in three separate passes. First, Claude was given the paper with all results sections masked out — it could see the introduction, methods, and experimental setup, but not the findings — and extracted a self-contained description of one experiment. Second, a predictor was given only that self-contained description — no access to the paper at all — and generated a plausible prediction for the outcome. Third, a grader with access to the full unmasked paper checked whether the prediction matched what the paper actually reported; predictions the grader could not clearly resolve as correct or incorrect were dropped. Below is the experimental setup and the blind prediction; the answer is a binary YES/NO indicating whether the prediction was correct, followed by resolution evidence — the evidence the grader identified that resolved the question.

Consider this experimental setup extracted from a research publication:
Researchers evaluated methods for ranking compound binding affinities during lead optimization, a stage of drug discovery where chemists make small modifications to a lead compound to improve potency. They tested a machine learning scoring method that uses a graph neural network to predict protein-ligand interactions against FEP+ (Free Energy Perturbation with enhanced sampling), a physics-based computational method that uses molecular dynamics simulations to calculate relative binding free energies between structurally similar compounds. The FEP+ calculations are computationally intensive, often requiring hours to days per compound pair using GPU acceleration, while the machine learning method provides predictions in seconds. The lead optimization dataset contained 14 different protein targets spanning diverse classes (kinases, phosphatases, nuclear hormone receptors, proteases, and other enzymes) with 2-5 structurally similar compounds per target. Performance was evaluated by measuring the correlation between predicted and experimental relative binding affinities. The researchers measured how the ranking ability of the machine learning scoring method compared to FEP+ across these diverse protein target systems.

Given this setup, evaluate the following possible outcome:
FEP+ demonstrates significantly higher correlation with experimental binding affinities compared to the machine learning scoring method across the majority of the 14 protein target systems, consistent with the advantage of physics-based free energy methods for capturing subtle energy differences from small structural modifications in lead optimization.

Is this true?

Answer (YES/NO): YES